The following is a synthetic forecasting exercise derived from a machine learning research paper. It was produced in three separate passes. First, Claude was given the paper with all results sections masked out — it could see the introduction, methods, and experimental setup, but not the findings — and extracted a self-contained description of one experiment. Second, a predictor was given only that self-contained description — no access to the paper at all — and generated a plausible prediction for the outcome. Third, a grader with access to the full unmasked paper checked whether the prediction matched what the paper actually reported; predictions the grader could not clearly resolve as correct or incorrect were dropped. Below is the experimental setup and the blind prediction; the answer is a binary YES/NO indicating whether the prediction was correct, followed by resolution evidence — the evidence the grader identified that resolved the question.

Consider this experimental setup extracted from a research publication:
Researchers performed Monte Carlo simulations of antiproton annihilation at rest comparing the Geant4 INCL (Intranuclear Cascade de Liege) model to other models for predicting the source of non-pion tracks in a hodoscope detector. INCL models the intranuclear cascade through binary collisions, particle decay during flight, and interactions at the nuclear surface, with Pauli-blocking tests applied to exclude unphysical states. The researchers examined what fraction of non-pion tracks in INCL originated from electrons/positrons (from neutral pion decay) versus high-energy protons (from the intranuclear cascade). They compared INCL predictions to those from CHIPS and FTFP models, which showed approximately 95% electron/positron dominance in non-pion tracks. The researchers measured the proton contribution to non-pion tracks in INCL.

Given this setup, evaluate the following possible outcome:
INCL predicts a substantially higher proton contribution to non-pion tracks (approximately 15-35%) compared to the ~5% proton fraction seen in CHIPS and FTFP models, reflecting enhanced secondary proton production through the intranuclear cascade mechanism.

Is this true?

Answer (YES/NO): NO